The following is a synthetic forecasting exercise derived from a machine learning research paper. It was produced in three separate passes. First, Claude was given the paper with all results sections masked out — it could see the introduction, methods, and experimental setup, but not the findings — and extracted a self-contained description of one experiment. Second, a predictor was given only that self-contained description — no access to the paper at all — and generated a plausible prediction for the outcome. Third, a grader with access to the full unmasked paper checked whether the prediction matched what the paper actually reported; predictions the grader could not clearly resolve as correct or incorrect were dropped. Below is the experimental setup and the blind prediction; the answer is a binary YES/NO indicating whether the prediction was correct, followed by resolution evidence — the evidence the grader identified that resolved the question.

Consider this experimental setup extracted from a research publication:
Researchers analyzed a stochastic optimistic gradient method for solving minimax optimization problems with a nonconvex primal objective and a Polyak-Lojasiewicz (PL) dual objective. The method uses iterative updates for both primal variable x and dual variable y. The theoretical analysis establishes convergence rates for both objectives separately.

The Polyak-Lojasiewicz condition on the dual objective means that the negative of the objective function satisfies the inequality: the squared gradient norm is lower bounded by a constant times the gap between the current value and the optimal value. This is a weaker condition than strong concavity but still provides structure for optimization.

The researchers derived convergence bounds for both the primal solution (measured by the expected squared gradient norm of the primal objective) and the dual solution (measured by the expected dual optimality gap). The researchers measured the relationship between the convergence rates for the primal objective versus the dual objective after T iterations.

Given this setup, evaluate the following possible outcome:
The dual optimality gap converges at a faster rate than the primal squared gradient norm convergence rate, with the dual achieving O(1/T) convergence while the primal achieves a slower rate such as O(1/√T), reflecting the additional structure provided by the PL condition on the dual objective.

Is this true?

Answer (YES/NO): YES